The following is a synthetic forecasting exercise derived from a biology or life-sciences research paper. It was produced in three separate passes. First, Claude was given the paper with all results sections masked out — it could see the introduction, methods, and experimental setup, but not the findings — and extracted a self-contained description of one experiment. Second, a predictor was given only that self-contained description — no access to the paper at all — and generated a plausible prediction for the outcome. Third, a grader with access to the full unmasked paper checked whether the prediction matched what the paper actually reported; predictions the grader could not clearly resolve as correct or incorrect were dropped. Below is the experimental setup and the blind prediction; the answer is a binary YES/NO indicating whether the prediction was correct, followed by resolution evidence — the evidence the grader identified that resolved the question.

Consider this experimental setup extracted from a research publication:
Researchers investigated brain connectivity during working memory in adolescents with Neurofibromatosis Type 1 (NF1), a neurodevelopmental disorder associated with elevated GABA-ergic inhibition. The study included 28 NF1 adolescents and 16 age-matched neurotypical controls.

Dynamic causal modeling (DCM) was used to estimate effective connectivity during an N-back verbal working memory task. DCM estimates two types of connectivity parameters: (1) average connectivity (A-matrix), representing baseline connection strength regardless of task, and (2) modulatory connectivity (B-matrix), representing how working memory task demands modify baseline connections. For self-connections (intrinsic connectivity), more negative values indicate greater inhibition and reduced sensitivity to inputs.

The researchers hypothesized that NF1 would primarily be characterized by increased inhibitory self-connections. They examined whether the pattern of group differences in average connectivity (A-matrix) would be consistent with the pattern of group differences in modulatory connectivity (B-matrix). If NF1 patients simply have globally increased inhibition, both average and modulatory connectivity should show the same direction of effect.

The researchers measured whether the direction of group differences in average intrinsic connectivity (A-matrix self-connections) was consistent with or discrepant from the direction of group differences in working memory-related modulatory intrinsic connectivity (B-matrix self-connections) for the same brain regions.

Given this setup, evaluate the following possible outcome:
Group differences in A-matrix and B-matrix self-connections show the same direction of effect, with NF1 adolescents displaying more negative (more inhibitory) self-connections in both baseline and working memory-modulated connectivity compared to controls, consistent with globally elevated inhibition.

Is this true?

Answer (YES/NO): NO